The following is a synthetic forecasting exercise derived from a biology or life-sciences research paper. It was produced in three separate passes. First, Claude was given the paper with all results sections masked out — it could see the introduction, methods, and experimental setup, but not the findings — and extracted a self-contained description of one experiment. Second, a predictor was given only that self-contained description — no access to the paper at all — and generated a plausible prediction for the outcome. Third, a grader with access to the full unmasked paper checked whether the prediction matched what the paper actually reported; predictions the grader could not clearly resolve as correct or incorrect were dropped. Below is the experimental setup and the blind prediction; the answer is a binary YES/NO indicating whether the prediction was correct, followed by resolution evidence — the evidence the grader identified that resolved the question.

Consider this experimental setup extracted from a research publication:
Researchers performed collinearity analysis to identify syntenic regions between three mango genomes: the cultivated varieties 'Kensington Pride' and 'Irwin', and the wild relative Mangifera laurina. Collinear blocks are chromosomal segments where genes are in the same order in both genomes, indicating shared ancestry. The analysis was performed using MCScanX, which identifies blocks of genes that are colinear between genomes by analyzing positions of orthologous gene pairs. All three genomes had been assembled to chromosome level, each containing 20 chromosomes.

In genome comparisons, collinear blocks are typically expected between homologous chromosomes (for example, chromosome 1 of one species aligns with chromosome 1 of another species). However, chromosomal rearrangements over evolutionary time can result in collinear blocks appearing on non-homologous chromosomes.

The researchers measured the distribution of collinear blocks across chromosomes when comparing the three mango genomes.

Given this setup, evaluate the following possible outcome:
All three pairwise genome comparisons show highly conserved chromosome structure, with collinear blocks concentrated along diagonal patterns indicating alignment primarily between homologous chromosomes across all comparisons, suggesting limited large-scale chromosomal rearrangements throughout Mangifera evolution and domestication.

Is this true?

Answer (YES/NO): NO